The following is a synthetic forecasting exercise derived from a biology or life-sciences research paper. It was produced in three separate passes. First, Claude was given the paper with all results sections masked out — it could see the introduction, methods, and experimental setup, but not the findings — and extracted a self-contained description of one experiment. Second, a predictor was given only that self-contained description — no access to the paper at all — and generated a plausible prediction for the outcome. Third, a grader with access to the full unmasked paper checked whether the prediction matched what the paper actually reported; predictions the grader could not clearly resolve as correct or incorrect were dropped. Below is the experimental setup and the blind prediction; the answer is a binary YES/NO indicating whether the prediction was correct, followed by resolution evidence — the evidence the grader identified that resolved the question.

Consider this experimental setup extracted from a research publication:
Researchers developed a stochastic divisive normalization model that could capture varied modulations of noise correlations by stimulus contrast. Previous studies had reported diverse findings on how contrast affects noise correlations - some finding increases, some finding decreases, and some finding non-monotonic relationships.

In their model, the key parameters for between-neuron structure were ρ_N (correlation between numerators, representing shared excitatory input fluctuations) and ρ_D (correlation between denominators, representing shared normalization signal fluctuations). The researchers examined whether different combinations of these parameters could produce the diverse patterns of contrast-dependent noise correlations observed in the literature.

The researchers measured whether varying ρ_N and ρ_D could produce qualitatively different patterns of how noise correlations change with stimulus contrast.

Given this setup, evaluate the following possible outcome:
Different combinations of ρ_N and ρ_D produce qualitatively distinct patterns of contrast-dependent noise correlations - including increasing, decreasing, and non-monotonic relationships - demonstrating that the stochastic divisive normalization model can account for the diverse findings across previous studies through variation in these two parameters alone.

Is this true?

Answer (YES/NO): YES